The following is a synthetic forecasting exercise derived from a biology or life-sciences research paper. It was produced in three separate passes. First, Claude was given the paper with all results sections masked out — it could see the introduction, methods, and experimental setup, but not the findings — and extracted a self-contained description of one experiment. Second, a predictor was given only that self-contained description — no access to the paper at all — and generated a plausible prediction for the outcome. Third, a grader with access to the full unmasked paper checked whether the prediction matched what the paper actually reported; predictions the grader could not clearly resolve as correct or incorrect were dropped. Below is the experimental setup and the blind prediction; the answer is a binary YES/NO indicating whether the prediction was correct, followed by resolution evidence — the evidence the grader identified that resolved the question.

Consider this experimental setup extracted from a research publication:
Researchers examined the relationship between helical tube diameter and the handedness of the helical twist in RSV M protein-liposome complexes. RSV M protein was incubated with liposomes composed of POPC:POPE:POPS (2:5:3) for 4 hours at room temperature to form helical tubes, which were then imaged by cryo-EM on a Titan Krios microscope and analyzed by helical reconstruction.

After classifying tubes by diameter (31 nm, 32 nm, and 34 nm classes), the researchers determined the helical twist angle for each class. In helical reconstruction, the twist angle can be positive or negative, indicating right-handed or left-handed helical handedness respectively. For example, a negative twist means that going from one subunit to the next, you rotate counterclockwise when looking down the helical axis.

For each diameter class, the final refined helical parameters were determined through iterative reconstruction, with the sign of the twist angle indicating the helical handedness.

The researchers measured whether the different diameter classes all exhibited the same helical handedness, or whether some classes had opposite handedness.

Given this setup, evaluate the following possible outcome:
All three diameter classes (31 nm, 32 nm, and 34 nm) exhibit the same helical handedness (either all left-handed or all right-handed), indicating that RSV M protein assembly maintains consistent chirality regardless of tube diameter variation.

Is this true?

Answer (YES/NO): NO